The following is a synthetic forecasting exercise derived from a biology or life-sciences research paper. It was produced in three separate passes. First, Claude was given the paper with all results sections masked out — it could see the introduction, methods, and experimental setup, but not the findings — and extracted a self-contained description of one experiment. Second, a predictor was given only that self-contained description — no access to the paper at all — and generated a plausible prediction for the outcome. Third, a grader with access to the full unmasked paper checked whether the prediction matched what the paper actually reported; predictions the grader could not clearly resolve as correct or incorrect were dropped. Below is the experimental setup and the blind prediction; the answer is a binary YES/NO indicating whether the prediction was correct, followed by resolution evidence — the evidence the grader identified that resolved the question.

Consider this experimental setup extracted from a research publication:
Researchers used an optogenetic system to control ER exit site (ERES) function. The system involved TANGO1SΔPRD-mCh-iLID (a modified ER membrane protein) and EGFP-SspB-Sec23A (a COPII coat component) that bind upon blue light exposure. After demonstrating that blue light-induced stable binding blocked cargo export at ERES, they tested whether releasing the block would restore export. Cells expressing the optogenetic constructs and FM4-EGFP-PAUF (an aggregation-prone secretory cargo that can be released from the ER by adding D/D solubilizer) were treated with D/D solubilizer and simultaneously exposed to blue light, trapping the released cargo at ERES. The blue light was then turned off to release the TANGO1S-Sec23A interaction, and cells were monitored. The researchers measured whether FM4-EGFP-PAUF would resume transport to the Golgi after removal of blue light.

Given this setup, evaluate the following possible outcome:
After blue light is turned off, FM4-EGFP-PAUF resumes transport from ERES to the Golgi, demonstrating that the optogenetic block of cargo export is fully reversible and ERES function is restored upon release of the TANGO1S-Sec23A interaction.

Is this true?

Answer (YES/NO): YES